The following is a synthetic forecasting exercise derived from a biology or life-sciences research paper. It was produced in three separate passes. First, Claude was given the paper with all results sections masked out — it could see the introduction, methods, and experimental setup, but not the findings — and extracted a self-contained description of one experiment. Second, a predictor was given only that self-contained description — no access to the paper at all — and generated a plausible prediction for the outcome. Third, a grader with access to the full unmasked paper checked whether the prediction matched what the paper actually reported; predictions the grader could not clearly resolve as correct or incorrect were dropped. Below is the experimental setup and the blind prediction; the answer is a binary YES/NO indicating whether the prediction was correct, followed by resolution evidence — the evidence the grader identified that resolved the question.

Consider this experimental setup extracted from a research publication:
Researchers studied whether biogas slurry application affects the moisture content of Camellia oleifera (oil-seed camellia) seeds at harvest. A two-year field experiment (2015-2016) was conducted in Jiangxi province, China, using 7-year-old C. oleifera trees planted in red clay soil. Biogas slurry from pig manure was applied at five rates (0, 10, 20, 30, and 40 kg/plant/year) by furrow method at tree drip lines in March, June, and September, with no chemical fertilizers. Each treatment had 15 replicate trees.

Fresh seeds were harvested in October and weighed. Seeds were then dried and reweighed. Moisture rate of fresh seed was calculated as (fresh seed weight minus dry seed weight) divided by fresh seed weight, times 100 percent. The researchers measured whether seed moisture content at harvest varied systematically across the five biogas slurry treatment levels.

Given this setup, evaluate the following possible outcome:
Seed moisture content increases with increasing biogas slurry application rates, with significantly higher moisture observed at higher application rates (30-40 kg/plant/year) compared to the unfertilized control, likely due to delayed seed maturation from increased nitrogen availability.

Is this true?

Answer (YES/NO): NO